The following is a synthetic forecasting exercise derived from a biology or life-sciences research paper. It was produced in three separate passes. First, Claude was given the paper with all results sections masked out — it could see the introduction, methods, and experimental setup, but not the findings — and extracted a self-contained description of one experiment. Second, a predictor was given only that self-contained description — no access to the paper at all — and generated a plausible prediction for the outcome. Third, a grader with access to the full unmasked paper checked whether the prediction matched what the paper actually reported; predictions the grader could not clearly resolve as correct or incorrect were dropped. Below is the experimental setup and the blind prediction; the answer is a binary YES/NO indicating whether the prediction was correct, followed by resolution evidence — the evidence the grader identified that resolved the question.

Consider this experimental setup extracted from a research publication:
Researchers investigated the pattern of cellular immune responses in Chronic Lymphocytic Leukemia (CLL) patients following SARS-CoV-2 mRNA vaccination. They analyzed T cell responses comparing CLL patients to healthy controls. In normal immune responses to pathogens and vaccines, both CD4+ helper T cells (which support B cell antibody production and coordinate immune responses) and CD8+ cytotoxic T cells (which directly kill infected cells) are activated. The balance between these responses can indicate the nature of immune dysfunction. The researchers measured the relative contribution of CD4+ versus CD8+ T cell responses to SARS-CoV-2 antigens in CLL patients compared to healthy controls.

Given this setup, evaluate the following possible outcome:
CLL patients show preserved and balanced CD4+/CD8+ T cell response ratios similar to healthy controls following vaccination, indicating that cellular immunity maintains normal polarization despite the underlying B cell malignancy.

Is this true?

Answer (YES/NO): NO